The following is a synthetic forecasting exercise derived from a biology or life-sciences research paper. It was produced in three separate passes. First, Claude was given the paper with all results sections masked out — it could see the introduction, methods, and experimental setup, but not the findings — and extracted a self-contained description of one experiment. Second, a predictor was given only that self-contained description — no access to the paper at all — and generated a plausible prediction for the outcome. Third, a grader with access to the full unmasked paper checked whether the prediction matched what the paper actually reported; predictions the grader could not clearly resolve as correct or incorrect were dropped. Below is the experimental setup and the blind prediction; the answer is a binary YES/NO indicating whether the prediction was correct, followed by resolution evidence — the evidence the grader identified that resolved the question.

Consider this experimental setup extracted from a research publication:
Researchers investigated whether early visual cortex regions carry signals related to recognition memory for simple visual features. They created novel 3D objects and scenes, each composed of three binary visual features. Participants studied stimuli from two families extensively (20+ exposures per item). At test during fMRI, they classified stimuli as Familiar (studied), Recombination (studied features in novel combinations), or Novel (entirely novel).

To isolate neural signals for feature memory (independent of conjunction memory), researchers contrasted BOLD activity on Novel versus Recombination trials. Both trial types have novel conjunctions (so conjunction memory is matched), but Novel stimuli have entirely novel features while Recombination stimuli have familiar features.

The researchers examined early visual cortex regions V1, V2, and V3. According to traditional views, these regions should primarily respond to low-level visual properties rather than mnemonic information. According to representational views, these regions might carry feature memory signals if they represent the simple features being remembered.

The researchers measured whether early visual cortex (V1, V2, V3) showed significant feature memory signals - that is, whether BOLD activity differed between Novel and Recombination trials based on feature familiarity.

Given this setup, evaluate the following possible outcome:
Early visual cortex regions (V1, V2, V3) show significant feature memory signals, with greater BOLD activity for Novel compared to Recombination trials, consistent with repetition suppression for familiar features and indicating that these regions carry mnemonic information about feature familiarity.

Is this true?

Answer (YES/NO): YES